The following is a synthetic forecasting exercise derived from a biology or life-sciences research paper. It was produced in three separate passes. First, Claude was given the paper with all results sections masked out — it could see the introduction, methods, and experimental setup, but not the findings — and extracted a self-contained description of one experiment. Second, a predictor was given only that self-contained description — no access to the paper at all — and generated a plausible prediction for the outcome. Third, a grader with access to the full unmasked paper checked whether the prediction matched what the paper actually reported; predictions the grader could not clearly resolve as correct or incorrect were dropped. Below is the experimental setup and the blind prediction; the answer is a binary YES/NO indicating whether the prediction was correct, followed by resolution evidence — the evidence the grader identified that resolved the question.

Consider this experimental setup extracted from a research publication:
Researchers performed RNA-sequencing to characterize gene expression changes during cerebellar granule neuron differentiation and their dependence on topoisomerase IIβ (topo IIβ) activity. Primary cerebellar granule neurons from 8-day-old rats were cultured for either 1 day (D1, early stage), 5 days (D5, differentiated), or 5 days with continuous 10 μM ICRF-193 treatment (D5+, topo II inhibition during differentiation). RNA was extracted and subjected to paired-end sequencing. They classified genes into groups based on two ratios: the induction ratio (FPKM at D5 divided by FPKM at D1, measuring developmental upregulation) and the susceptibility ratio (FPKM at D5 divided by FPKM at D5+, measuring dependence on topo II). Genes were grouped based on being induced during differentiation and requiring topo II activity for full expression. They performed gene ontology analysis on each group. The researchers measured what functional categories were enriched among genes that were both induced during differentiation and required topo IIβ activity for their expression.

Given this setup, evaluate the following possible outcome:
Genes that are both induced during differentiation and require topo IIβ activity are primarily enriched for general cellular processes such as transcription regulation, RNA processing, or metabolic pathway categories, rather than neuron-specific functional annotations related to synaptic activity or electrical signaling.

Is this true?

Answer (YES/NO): NO